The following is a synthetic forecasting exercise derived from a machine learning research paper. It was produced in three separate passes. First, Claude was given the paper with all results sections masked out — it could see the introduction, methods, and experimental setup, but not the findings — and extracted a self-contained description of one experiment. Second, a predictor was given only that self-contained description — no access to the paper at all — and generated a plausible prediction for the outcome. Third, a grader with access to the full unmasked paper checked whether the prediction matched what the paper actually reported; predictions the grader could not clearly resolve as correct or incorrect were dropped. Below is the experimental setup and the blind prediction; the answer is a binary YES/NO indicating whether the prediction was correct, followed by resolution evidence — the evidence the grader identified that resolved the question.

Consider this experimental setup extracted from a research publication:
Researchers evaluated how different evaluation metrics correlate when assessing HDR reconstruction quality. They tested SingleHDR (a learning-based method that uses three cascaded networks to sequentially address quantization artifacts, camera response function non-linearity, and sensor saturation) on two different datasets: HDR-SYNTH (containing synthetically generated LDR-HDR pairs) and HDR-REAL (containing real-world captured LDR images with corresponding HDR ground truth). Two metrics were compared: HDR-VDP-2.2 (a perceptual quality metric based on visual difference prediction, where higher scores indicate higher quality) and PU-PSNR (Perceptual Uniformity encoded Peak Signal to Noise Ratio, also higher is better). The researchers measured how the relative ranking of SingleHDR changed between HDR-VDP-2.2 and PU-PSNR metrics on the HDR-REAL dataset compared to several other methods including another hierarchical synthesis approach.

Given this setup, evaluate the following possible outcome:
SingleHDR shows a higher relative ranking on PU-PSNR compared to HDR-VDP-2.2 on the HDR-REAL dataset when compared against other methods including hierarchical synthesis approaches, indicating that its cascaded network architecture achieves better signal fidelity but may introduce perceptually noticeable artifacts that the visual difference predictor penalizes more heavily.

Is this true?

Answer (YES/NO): YES